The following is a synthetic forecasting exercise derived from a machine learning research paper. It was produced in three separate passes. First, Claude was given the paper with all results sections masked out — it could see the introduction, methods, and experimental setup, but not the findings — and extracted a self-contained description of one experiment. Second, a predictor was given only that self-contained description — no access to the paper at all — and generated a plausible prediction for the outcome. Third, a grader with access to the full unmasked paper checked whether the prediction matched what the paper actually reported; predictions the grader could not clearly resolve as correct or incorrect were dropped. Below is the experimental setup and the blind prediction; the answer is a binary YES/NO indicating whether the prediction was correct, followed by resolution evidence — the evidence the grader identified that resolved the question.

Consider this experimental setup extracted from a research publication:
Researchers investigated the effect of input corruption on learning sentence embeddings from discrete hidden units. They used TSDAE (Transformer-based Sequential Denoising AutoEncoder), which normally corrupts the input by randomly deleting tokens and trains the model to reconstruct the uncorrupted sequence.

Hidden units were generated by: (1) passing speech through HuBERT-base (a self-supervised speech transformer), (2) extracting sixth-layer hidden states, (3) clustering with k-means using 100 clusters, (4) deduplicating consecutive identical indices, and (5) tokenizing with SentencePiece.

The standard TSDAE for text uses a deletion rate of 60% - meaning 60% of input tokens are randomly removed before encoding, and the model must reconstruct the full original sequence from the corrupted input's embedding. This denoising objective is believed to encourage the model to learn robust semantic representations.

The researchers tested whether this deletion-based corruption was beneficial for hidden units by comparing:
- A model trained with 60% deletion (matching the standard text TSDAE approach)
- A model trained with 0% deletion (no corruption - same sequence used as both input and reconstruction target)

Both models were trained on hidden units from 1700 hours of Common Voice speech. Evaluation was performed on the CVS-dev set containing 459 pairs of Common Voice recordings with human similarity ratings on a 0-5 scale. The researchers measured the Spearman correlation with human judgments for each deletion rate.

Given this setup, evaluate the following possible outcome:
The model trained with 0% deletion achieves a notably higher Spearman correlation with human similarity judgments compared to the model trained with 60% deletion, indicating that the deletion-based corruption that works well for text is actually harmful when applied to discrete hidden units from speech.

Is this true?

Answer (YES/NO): YES